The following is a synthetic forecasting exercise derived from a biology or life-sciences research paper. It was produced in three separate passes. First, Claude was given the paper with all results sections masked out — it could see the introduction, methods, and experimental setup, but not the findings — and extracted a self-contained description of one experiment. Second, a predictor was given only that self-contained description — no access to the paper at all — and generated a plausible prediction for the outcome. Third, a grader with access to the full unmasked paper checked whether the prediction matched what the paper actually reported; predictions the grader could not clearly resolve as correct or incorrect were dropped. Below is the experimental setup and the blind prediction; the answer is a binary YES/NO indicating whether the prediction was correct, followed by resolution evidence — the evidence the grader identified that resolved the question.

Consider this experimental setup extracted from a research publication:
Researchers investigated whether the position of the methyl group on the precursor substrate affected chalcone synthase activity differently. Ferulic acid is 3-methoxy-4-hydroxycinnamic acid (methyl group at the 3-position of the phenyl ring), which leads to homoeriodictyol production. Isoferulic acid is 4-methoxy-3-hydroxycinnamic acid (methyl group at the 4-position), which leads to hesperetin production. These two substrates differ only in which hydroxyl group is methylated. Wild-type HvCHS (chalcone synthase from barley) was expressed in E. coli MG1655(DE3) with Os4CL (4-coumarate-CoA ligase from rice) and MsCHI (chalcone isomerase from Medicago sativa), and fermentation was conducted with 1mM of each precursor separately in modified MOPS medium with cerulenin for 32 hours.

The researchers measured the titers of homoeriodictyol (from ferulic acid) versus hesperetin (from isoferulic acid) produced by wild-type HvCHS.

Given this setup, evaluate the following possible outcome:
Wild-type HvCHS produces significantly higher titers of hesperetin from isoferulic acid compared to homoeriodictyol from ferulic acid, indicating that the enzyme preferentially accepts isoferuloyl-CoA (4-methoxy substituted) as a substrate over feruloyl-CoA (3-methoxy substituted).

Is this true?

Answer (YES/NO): NO